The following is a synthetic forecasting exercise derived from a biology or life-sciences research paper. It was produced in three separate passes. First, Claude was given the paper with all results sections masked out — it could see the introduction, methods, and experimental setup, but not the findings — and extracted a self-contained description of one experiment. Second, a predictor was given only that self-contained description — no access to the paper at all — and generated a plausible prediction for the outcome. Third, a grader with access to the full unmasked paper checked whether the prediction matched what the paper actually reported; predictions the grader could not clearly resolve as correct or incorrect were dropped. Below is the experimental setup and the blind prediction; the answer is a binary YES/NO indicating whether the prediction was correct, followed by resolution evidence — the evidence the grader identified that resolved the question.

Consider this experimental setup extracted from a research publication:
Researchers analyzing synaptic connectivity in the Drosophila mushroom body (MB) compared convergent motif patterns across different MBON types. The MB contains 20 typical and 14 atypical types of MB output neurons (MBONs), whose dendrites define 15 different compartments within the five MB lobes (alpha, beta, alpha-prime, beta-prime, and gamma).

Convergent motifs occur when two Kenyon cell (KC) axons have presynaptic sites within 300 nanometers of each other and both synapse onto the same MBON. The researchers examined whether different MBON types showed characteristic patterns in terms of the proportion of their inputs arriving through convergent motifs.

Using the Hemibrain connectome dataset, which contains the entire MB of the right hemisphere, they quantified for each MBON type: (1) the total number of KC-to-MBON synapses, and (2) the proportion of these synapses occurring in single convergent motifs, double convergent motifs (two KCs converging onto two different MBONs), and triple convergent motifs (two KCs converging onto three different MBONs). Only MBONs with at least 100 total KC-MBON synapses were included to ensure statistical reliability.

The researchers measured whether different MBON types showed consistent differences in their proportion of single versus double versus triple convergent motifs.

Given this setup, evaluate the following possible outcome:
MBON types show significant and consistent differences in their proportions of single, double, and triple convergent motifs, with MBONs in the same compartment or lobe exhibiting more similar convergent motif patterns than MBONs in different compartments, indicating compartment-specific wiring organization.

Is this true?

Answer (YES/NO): NO